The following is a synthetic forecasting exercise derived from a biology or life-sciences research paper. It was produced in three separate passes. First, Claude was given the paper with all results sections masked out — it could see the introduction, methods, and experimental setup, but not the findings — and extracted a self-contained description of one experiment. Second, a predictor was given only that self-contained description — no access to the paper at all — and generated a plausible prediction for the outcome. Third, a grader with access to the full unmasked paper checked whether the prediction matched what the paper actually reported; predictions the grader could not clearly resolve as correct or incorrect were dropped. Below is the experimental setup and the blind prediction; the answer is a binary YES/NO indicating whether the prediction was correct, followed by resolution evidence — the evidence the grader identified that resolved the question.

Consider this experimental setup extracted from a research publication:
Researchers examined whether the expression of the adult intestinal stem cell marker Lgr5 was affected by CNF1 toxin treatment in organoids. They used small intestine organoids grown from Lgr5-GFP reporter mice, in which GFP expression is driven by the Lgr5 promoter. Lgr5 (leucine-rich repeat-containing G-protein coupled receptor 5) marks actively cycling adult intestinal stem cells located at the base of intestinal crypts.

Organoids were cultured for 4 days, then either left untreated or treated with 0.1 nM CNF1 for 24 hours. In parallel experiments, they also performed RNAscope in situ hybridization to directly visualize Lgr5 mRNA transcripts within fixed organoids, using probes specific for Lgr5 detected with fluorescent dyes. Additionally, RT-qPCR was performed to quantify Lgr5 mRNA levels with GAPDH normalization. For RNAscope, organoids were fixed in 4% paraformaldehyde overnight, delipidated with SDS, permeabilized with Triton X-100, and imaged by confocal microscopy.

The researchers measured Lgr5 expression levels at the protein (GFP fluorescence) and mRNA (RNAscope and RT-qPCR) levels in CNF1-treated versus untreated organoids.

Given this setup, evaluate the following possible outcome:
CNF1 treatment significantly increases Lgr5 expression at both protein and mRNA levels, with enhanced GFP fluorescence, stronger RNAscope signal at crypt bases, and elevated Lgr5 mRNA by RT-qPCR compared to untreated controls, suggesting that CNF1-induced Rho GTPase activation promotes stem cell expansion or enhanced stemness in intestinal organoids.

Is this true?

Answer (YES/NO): NO